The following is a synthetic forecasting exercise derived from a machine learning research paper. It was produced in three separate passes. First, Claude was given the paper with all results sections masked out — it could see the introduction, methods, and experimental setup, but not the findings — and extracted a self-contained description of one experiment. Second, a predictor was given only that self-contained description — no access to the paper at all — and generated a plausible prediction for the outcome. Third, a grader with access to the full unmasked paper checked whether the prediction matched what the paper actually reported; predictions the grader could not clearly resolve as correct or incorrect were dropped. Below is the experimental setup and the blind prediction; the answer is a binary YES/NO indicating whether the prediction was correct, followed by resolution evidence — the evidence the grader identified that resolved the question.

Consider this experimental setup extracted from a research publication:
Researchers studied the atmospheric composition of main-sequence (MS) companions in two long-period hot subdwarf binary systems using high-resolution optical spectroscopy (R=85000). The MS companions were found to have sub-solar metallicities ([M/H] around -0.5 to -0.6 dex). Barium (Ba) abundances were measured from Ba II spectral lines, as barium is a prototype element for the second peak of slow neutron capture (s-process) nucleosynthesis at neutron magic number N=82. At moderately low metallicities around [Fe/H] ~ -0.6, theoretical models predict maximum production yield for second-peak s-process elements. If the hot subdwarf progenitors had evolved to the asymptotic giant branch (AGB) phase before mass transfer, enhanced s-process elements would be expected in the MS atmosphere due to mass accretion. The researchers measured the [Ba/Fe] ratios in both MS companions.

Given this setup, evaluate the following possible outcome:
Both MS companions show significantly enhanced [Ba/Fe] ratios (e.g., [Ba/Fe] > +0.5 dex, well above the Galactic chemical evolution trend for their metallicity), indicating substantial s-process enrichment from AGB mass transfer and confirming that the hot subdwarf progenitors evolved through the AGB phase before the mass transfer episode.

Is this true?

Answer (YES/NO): NO